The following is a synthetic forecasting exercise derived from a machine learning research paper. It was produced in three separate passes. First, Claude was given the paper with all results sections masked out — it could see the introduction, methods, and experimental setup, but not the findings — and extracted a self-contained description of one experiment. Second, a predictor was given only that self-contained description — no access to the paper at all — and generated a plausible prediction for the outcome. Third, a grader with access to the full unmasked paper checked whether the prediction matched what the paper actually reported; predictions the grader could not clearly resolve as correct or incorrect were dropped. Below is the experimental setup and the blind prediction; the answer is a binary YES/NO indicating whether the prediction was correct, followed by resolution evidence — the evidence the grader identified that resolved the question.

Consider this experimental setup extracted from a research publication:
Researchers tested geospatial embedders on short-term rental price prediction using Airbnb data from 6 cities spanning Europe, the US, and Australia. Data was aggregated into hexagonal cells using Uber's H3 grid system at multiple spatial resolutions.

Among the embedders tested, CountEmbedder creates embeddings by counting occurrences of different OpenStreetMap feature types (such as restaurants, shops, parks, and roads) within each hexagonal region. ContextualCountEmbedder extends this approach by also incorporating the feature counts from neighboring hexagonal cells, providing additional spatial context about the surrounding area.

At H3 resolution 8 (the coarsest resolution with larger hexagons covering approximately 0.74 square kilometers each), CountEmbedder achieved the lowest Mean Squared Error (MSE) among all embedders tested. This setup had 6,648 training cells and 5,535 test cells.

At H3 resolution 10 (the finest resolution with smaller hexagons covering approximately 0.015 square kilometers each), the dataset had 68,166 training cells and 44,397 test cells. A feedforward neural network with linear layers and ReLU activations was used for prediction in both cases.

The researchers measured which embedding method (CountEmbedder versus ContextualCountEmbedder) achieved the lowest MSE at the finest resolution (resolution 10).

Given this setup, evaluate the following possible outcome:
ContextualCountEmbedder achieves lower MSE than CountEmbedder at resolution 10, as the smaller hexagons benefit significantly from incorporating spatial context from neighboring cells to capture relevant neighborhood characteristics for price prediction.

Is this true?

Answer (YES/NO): YES